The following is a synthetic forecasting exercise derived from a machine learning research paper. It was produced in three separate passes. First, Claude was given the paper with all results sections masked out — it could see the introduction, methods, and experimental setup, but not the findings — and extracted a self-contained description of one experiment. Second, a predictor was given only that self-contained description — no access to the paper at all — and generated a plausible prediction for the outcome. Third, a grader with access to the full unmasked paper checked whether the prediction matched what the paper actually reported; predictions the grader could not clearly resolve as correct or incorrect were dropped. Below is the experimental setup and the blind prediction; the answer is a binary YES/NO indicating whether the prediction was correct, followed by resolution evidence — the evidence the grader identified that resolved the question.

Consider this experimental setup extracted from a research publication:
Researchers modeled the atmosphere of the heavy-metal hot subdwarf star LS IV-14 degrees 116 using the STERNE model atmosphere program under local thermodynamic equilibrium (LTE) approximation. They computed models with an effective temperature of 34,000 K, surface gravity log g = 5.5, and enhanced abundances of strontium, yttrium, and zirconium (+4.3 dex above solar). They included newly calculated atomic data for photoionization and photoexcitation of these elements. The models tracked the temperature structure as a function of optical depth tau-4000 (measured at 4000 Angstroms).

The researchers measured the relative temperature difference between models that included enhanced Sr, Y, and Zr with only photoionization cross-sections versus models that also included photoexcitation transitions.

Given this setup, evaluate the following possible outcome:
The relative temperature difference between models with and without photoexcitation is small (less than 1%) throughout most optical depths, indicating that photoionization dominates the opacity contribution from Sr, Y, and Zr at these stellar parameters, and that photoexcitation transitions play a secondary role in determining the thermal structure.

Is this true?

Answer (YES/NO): NO